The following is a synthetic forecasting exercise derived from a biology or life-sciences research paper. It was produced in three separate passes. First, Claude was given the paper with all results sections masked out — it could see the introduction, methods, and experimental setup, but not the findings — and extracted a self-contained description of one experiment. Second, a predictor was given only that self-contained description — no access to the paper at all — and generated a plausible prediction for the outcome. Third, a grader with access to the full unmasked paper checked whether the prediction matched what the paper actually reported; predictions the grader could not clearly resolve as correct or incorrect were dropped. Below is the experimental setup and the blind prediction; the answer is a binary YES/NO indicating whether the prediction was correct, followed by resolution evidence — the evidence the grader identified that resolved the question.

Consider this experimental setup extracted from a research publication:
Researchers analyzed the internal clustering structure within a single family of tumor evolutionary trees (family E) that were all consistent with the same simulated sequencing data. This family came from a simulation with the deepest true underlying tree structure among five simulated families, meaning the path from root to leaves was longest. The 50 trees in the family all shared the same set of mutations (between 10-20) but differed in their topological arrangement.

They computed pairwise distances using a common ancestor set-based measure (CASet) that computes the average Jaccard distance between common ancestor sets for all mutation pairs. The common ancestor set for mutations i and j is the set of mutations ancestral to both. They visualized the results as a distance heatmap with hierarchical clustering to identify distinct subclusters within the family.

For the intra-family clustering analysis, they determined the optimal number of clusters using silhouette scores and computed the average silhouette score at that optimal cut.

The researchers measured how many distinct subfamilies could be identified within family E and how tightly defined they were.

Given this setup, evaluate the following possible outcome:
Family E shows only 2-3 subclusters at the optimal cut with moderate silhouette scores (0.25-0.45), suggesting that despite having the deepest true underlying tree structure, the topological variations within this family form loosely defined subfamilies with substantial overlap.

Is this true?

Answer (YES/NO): NO